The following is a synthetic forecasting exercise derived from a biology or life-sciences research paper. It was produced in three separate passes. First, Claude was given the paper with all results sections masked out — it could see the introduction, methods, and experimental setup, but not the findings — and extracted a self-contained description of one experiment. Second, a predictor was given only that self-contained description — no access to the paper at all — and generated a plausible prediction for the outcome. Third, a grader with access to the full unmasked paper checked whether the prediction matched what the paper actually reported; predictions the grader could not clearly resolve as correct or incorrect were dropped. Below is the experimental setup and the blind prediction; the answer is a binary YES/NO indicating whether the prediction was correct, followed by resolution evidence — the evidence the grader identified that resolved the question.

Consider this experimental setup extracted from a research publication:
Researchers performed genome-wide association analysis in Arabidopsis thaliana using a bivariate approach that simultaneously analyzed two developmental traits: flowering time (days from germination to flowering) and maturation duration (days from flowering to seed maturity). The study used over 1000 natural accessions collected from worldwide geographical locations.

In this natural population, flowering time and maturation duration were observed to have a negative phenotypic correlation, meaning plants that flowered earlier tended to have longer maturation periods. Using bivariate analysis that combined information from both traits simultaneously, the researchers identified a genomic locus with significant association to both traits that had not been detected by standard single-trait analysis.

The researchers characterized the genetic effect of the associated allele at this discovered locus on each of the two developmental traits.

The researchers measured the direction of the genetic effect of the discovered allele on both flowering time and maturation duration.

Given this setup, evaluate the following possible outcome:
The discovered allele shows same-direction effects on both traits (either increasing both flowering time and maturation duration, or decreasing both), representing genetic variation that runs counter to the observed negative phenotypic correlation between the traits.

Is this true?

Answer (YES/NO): YES